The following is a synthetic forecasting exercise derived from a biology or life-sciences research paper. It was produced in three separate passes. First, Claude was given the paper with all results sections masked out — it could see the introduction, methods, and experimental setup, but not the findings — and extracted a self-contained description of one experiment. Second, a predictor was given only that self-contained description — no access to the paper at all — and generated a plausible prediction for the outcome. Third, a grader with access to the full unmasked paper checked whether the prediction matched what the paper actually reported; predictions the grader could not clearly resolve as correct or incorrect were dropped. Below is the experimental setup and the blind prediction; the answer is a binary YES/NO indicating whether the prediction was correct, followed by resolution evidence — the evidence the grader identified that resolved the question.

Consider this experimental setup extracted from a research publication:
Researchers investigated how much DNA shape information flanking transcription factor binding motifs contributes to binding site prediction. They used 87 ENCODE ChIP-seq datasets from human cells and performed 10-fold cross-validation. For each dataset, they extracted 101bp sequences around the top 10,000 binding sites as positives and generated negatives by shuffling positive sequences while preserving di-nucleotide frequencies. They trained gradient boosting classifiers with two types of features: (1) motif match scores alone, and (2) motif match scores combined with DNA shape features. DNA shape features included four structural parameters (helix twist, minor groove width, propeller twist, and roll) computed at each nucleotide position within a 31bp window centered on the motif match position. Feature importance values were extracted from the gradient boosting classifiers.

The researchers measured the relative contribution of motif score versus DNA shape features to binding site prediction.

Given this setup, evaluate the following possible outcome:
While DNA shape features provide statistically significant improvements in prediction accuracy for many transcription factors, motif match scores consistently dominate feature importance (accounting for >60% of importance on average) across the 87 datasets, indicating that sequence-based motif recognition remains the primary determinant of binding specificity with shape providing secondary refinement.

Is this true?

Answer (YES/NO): NO